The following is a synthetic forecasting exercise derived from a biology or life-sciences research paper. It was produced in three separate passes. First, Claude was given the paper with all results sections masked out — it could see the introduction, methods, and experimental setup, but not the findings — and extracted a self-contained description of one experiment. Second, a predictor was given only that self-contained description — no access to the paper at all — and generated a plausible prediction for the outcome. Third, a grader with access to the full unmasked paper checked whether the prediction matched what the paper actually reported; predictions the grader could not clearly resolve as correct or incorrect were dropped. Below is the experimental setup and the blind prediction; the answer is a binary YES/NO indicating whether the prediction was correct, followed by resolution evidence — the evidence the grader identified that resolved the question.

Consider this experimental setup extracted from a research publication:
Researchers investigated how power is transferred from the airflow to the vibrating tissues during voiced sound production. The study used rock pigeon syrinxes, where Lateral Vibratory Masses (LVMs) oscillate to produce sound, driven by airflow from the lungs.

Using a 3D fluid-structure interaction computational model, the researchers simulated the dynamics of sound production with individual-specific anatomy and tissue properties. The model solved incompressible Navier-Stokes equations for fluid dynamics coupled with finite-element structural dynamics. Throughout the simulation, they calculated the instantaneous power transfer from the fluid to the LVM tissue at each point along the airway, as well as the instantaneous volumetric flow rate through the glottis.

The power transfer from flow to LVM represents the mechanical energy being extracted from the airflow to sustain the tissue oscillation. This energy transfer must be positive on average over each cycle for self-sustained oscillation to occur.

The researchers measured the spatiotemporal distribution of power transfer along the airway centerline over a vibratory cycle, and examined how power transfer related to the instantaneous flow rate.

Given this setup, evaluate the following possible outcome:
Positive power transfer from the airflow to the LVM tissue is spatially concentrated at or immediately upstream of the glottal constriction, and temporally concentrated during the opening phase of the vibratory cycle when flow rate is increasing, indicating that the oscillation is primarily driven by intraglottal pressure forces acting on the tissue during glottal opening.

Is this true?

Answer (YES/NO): NO